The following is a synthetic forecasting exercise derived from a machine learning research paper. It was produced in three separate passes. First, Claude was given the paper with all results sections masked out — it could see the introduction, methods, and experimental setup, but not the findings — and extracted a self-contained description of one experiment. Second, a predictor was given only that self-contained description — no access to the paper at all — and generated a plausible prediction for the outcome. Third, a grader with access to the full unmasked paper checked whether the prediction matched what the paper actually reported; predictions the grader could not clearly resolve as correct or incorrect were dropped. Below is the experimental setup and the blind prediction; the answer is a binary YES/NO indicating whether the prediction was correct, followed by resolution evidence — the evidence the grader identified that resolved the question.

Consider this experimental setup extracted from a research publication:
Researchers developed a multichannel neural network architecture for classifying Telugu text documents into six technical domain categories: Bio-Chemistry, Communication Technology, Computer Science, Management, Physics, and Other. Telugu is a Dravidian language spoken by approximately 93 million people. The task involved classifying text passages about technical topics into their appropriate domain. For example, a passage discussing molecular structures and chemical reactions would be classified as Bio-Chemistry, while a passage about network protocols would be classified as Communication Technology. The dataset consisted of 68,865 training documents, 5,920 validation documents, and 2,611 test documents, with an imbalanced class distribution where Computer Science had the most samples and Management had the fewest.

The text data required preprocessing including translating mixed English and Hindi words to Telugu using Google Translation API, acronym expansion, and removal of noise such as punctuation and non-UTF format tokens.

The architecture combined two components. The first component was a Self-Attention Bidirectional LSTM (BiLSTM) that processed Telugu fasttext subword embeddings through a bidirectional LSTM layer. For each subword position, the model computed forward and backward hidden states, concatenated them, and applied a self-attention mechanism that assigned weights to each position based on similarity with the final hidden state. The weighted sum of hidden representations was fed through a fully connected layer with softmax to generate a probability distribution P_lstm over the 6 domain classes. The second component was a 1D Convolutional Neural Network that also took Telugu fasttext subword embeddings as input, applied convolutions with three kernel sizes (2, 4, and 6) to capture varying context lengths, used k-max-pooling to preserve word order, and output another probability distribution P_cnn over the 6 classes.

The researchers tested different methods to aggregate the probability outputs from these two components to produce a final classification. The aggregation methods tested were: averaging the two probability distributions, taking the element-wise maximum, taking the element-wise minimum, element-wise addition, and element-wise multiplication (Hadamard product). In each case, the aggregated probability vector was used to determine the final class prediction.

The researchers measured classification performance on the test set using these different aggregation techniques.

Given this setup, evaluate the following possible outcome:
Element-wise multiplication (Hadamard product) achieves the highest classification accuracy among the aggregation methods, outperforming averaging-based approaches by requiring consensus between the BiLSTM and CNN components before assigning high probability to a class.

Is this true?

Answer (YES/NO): YES